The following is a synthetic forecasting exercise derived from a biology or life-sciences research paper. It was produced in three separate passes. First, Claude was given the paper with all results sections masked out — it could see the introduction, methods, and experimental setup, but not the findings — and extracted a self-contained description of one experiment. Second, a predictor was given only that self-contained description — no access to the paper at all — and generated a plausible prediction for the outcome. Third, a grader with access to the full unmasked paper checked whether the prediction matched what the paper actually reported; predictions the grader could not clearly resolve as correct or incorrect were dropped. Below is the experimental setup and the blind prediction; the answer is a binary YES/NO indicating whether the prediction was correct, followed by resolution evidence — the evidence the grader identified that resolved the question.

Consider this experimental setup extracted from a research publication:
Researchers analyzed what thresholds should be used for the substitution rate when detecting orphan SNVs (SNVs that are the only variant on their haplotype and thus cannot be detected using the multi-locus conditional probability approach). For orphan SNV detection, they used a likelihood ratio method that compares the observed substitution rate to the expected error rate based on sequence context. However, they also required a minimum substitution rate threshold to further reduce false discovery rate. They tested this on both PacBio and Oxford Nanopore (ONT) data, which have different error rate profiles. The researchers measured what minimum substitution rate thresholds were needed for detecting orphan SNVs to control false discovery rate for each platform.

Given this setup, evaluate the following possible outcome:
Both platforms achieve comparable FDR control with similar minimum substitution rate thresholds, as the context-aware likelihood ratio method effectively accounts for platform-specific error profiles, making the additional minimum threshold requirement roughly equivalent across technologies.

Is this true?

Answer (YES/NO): NO